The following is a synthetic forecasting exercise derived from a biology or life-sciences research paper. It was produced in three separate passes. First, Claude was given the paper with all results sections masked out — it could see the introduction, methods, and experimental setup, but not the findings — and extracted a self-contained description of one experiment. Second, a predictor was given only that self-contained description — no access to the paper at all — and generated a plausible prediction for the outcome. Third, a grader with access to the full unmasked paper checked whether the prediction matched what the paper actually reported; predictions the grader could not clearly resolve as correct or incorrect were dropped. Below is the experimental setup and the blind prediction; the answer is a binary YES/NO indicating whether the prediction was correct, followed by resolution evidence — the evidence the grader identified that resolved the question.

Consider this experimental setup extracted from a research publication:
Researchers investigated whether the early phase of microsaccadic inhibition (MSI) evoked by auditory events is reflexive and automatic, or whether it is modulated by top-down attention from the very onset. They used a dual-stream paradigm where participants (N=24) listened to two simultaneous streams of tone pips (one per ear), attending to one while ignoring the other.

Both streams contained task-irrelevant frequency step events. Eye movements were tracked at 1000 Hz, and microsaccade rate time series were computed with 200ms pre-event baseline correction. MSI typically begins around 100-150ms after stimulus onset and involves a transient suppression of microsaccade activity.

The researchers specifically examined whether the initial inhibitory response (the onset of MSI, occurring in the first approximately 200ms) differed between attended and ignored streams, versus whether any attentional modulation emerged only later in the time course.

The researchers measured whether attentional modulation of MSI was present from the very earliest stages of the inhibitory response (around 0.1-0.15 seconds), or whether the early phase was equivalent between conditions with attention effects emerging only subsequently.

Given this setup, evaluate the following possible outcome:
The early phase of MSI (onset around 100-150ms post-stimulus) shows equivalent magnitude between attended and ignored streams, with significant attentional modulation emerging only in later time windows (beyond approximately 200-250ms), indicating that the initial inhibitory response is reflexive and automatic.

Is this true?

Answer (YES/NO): YES